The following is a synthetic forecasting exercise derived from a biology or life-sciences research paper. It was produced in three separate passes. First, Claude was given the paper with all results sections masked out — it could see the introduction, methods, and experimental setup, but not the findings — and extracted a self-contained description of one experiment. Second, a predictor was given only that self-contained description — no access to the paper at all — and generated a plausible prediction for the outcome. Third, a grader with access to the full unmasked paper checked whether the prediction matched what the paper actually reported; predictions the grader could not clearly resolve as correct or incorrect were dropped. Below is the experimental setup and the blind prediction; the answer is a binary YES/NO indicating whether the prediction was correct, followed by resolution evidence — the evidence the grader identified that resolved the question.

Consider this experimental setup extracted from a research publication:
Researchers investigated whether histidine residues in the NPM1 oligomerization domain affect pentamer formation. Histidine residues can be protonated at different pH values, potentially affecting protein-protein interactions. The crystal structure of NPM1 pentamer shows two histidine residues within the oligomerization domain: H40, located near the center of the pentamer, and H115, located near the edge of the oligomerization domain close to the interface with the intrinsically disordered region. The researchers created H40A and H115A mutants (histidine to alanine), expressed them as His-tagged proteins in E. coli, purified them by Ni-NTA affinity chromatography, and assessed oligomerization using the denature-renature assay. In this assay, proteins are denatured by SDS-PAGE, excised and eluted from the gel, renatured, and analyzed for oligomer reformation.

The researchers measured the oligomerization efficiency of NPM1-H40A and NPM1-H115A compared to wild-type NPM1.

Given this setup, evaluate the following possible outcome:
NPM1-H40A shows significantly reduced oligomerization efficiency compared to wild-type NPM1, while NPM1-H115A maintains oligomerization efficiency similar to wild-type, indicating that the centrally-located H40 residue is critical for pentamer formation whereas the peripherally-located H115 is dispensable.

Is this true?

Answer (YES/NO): NO